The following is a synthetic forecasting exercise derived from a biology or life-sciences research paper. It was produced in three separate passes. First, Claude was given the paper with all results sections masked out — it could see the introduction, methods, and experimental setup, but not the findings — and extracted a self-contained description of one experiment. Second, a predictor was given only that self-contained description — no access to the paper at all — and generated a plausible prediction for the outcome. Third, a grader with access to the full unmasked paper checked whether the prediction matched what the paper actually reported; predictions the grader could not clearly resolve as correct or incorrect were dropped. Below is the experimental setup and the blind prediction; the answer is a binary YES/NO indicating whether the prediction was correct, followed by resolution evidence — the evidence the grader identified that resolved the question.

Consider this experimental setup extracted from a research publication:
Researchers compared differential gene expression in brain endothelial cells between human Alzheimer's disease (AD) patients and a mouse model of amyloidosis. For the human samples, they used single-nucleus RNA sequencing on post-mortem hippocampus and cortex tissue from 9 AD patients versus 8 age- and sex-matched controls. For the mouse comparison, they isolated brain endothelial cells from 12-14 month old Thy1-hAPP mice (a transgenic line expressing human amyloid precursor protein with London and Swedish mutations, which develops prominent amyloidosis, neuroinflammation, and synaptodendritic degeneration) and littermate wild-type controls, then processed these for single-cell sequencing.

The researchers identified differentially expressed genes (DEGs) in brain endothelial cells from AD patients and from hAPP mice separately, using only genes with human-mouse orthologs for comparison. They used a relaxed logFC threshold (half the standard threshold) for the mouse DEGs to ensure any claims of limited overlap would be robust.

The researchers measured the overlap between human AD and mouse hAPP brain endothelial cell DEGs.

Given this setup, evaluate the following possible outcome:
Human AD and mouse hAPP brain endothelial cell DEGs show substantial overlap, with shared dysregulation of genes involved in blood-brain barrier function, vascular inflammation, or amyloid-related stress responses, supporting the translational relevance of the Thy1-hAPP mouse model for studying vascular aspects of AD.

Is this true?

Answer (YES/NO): NO